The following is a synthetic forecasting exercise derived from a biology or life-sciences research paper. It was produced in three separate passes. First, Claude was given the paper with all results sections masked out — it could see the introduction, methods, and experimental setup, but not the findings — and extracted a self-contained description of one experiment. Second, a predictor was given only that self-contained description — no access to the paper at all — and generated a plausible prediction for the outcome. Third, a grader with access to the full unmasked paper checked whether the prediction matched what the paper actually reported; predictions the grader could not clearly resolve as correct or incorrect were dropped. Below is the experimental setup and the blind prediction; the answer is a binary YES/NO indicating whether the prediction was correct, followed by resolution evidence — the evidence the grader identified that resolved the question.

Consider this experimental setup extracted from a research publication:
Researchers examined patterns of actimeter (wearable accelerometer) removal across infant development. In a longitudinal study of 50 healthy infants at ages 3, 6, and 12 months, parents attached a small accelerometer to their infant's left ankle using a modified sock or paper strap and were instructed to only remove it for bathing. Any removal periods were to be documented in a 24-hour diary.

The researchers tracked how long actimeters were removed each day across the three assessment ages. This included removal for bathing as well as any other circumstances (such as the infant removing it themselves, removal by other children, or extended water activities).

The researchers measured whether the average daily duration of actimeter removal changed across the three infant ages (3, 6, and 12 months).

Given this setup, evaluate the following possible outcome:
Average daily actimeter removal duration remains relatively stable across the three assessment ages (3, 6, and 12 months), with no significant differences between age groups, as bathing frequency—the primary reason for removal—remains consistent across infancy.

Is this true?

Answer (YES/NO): NO